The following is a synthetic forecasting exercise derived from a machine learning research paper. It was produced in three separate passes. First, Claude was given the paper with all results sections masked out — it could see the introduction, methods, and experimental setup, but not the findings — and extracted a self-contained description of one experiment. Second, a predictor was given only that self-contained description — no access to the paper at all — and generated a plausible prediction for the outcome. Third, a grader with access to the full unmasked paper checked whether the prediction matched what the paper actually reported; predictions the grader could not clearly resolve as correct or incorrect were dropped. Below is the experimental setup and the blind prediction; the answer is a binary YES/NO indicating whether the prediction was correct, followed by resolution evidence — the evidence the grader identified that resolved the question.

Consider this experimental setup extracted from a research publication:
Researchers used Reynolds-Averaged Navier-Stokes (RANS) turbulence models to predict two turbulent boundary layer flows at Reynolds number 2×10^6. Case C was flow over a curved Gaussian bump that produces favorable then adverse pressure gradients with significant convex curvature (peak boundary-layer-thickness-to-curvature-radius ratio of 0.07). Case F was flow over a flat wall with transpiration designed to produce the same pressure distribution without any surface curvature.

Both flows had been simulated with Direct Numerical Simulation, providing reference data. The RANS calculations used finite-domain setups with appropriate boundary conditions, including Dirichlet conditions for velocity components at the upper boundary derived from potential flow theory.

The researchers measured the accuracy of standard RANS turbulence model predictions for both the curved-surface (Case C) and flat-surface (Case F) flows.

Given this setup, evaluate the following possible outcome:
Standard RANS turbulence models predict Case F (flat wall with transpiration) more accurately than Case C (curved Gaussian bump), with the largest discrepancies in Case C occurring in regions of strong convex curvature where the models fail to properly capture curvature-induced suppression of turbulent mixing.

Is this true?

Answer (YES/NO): NO